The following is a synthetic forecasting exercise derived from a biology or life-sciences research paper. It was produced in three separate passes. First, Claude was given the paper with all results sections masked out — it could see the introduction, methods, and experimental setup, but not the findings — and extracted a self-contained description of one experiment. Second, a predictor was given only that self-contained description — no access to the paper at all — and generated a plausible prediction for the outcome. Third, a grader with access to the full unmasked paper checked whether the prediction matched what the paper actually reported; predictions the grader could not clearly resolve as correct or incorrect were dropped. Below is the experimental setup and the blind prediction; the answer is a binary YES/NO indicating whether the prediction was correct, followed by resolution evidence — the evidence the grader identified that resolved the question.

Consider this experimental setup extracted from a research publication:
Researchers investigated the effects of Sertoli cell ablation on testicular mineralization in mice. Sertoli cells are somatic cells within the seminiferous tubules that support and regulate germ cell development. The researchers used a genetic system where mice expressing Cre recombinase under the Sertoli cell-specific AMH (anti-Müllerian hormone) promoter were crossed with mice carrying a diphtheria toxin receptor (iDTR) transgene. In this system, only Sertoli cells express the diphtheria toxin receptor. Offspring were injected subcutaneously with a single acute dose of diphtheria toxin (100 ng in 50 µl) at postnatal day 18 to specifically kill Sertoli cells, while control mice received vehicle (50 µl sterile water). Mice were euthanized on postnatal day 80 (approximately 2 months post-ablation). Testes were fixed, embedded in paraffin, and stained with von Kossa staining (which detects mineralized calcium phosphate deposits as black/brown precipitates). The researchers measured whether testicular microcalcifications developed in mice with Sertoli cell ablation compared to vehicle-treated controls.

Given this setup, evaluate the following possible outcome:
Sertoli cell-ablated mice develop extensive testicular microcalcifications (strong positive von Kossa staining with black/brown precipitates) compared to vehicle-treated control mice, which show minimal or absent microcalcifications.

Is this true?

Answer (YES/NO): YES